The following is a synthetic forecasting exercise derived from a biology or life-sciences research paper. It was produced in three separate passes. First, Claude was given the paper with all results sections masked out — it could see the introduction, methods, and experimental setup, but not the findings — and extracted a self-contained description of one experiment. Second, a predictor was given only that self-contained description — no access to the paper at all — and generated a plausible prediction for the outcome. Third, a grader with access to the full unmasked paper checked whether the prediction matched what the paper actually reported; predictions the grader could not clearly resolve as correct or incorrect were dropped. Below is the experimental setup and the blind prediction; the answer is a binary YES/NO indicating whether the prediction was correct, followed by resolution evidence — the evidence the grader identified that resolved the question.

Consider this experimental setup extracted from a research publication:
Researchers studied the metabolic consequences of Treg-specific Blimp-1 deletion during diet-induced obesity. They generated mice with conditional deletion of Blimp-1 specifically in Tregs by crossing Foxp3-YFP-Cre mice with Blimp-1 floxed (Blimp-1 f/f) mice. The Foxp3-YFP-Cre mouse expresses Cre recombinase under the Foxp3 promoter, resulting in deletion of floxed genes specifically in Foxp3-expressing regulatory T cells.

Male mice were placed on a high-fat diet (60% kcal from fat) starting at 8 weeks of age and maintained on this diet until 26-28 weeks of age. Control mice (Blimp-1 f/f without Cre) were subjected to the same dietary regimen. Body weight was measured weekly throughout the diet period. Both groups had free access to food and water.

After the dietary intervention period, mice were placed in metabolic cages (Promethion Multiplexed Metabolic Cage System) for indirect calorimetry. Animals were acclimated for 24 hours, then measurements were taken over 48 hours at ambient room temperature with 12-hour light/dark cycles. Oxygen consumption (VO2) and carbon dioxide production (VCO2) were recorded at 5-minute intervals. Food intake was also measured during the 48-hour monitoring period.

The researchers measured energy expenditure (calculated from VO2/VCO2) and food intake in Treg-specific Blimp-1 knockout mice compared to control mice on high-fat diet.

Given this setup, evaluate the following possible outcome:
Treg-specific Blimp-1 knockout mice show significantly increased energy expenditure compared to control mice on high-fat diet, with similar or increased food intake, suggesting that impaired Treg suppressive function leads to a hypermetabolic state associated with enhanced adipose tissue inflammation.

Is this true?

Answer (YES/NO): NO